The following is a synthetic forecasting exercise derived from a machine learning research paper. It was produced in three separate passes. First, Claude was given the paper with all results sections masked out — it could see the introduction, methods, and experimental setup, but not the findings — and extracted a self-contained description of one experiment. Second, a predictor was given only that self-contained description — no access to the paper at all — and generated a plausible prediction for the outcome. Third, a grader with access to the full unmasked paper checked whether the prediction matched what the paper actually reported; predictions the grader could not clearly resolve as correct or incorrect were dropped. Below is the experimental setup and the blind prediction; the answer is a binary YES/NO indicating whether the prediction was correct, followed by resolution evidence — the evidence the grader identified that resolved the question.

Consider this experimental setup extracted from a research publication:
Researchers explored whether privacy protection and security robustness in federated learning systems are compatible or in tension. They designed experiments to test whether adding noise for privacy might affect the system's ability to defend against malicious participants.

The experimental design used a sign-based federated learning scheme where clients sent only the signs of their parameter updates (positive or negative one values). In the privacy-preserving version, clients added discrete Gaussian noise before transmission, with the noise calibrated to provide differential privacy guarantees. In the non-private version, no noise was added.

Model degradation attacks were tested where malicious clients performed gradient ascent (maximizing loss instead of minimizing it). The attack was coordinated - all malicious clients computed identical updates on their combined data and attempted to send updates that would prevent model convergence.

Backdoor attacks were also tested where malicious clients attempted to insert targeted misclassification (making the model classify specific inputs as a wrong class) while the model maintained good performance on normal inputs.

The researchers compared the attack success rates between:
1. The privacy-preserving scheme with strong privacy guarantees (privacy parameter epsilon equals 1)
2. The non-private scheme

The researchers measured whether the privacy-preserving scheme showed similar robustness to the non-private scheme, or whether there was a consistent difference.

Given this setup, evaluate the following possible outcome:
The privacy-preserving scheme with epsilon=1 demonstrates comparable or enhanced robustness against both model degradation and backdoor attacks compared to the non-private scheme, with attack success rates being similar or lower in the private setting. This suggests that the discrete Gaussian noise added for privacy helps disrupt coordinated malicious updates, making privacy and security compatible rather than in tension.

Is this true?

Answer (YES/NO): NO